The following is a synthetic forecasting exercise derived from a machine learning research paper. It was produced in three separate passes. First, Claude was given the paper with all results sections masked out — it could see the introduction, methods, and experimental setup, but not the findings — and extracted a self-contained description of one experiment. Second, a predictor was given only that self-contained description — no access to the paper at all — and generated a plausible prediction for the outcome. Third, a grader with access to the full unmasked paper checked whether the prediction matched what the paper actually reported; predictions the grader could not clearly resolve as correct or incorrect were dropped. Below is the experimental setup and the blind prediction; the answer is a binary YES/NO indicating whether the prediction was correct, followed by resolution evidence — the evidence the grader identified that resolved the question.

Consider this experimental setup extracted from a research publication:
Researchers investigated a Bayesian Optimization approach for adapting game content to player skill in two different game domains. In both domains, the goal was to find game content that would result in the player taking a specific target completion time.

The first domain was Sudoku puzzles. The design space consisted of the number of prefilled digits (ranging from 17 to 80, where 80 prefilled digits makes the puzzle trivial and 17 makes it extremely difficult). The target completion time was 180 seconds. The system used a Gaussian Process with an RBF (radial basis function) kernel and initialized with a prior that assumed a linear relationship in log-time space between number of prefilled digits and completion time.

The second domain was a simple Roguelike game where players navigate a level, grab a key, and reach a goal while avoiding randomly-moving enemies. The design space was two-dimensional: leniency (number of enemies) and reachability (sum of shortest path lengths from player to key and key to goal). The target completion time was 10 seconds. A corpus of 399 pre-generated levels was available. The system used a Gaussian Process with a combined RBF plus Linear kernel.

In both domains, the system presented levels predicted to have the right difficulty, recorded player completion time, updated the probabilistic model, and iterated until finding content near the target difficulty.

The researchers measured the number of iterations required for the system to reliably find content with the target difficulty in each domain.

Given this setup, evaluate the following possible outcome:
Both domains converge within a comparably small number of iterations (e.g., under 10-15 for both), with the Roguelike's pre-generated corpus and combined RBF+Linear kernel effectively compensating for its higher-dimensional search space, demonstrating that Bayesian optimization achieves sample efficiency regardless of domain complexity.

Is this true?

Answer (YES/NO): NO